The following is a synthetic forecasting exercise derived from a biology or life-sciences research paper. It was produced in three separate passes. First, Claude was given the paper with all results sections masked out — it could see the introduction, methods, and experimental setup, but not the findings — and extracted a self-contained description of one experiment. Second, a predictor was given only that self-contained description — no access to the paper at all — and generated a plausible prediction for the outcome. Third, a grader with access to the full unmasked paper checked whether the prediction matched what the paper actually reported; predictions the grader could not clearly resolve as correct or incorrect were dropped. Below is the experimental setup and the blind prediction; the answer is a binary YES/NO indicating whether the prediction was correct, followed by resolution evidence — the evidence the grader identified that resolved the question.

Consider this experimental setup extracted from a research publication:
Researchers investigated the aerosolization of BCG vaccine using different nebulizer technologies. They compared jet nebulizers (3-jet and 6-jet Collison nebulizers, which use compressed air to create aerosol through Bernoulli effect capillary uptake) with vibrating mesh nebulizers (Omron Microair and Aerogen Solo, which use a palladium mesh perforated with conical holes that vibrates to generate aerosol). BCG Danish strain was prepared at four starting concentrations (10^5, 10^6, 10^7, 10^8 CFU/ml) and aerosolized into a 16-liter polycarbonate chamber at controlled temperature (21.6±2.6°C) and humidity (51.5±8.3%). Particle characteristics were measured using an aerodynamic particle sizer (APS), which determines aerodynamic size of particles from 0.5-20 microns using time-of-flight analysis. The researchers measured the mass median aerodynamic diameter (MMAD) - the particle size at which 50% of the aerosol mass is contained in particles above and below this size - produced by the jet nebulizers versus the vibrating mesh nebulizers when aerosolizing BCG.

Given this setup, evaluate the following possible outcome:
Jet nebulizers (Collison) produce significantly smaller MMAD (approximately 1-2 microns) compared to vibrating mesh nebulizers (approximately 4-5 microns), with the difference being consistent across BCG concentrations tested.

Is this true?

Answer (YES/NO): NO